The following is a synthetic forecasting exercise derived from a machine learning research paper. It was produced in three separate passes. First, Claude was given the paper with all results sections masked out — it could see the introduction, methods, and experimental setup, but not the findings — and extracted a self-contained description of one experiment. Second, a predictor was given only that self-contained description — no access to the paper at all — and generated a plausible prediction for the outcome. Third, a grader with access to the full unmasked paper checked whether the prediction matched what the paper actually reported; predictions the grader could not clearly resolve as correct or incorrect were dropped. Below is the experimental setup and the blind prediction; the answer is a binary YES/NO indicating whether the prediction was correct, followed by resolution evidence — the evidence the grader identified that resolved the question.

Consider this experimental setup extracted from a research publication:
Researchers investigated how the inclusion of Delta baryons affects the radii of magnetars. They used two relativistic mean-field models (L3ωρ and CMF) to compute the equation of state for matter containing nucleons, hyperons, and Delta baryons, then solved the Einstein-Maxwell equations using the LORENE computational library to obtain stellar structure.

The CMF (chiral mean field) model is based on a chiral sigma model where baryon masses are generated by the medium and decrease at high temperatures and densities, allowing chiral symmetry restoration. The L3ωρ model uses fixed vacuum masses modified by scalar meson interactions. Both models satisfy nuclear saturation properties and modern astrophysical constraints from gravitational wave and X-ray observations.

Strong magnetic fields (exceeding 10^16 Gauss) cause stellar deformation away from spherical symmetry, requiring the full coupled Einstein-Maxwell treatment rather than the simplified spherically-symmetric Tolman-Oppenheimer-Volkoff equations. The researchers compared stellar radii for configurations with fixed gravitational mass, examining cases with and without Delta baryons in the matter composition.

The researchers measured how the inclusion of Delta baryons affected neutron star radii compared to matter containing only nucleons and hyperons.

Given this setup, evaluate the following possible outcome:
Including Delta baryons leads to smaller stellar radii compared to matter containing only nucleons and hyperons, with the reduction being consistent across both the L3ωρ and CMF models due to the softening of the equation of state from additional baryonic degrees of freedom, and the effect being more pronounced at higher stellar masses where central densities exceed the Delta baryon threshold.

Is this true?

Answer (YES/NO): NO